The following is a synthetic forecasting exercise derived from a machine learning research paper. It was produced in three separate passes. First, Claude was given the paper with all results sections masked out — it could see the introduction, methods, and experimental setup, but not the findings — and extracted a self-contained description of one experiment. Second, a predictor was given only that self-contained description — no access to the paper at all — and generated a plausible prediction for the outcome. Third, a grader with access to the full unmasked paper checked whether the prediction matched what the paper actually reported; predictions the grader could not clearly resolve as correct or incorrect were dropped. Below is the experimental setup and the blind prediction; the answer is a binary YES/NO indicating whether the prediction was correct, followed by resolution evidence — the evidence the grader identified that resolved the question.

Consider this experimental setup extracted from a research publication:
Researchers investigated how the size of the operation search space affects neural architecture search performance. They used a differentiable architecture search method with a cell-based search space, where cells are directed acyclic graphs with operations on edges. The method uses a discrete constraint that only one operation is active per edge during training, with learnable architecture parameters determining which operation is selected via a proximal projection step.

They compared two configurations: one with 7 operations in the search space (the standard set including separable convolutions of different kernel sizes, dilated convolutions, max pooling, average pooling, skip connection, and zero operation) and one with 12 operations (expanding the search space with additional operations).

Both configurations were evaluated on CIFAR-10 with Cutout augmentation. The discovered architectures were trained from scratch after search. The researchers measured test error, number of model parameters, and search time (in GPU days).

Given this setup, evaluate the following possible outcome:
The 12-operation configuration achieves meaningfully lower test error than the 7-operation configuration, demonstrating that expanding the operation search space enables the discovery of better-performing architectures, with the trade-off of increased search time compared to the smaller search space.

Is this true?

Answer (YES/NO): YES